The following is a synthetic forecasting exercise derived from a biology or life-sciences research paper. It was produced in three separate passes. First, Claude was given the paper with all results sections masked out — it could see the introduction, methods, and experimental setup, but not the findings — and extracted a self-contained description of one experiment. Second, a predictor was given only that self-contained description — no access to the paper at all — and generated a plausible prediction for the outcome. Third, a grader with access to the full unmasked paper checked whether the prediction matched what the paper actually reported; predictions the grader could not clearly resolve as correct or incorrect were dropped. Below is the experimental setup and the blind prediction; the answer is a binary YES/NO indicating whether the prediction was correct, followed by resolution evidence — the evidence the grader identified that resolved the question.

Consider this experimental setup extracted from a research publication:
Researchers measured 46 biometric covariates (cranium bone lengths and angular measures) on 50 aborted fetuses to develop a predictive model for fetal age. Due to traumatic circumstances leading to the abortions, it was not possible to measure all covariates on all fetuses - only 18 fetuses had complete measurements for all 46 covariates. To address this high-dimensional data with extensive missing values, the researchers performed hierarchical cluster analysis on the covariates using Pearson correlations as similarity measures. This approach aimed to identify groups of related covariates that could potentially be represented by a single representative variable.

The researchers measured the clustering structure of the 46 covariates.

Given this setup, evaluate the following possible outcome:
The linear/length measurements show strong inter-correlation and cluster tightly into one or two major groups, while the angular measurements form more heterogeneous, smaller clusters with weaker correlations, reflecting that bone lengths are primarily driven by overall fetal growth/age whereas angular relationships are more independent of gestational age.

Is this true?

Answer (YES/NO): NO